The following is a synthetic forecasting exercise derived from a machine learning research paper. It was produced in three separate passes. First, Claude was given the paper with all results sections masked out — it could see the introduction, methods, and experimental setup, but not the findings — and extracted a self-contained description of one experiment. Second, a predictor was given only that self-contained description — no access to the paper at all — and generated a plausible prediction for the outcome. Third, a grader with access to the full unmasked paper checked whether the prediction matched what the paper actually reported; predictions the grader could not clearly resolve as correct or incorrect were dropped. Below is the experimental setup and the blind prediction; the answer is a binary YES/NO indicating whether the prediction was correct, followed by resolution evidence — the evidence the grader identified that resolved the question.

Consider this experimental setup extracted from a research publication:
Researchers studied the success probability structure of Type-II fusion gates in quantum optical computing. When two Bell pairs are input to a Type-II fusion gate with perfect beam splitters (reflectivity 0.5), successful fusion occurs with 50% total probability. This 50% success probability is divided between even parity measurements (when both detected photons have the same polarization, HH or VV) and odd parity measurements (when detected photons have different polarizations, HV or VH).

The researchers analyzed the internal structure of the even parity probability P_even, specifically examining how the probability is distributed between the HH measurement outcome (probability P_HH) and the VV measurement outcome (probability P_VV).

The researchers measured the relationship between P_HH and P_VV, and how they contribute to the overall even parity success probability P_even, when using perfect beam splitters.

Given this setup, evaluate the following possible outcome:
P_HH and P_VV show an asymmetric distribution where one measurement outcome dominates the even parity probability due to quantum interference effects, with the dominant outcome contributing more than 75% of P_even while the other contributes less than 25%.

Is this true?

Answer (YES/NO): NO